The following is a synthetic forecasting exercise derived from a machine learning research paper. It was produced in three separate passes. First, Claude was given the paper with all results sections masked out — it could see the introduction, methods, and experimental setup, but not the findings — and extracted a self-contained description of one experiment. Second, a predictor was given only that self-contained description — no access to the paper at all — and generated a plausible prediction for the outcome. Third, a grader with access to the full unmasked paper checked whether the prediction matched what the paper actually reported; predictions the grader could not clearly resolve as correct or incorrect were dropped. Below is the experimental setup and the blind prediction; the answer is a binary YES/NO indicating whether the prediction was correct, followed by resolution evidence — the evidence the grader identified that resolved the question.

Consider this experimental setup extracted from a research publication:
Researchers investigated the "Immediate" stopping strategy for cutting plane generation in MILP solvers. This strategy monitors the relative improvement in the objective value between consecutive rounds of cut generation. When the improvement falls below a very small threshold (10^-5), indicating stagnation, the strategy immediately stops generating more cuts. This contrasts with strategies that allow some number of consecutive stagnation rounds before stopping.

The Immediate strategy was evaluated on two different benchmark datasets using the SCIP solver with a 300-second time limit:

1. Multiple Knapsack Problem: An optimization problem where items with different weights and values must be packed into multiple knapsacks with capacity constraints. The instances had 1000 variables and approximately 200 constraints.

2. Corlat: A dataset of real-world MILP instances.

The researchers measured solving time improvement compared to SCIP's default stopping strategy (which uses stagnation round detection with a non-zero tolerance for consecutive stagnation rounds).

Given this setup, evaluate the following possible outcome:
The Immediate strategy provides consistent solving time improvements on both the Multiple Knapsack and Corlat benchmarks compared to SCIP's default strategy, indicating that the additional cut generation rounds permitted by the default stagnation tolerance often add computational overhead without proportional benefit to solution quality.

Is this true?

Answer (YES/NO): NO